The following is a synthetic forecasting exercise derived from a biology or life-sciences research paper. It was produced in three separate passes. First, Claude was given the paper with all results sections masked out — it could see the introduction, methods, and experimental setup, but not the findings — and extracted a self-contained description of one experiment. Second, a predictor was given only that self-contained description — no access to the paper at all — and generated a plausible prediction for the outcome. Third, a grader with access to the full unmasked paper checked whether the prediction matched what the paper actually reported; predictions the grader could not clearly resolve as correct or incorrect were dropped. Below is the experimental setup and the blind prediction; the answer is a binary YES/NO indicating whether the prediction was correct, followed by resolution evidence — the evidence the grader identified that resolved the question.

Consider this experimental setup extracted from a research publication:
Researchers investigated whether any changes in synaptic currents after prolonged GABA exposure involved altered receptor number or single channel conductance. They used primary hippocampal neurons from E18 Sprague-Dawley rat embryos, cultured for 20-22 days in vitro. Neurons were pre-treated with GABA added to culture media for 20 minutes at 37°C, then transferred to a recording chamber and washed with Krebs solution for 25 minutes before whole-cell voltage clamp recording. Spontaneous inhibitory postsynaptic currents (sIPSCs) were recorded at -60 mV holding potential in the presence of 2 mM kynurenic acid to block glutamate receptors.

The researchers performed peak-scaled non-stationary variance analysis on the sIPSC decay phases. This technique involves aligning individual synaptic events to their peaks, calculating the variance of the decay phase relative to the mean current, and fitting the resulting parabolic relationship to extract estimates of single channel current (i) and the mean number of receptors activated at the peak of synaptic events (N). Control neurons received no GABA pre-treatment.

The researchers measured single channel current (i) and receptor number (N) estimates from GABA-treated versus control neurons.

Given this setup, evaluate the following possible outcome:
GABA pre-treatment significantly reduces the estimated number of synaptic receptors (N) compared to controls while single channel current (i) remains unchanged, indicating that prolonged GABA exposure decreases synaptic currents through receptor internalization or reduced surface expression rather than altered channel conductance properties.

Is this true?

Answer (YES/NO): NO